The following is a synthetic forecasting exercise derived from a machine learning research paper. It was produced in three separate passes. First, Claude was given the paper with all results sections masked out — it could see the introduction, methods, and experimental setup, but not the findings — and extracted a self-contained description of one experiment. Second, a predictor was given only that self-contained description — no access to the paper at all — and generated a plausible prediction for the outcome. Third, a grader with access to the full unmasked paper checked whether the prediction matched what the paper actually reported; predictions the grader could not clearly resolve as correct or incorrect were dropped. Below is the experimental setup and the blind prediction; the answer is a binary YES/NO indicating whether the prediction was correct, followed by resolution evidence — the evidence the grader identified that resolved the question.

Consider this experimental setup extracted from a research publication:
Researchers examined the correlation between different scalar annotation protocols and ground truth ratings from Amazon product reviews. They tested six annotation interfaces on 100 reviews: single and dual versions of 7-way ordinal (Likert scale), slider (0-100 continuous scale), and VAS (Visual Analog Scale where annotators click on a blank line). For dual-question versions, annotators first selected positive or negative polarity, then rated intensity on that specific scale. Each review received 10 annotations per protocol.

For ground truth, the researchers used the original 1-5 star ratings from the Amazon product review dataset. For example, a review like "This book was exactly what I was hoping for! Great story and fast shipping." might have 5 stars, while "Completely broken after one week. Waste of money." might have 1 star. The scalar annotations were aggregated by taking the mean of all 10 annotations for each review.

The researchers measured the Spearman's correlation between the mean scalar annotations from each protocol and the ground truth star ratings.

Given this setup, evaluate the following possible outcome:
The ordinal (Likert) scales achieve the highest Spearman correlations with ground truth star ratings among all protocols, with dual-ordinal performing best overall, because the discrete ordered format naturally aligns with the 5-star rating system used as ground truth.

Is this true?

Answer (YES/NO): NO